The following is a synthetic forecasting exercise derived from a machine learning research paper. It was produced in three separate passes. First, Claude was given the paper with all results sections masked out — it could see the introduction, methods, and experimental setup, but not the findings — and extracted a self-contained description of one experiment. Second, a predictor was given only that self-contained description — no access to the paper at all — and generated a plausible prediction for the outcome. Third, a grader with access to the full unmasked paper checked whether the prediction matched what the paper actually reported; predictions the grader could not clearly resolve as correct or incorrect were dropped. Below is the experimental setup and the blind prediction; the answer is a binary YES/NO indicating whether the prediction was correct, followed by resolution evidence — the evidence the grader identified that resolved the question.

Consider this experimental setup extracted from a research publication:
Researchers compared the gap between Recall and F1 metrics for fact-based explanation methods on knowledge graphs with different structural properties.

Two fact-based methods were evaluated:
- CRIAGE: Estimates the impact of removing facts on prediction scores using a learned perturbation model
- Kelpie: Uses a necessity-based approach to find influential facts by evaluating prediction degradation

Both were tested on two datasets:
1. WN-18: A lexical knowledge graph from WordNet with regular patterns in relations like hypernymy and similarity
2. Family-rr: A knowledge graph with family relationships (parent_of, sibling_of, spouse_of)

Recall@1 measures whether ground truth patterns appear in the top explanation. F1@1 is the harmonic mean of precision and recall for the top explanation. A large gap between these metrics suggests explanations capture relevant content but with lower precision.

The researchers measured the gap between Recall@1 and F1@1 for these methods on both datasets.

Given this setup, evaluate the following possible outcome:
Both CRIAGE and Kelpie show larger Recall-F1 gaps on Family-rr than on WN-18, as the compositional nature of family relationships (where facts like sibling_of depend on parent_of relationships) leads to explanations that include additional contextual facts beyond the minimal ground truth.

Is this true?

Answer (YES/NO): NO